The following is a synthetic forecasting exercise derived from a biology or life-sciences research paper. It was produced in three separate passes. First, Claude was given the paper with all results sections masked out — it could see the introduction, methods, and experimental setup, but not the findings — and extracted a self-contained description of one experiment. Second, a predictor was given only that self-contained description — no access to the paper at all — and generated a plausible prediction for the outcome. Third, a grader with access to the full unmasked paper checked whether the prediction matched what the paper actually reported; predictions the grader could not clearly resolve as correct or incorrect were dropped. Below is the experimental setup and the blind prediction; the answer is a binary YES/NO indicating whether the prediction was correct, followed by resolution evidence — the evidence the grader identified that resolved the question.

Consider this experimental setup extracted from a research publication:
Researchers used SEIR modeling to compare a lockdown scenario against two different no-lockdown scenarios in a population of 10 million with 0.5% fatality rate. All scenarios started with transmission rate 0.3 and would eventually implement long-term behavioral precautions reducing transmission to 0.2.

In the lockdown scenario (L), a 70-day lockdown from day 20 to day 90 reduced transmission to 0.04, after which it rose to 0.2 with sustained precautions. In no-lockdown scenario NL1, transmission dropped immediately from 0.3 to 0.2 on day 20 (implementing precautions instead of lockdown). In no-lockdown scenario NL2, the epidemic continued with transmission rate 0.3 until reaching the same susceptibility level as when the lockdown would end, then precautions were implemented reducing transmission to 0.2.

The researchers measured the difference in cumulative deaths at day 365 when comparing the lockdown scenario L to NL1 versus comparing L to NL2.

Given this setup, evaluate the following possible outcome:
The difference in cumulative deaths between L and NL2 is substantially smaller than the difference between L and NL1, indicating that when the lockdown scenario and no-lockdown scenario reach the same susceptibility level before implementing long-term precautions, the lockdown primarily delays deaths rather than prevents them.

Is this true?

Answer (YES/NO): NO